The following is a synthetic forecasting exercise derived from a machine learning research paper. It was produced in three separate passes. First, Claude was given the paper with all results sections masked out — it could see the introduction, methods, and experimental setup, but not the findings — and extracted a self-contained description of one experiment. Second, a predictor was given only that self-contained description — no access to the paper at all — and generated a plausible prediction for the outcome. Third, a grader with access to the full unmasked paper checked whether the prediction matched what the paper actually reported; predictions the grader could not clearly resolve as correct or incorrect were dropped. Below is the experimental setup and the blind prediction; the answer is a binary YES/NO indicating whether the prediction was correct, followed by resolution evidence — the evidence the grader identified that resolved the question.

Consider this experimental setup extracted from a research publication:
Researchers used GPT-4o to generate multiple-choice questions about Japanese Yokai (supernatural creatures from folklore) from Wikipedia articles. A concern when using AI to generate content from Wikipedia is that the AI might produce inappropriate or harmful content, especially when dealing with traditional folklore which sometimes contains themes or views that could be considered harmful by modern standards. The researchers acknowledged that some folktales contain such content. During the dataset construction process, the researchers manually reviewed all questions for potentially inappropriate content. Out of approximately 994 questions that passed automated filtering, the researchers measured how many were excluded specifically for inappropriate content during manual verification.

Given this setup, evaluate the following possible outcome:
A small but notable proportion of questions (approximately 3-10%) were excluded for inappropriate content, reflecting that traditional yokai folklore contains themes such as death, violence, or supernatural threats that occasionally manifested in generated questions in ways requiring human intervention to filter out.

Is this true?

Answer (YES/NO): NO